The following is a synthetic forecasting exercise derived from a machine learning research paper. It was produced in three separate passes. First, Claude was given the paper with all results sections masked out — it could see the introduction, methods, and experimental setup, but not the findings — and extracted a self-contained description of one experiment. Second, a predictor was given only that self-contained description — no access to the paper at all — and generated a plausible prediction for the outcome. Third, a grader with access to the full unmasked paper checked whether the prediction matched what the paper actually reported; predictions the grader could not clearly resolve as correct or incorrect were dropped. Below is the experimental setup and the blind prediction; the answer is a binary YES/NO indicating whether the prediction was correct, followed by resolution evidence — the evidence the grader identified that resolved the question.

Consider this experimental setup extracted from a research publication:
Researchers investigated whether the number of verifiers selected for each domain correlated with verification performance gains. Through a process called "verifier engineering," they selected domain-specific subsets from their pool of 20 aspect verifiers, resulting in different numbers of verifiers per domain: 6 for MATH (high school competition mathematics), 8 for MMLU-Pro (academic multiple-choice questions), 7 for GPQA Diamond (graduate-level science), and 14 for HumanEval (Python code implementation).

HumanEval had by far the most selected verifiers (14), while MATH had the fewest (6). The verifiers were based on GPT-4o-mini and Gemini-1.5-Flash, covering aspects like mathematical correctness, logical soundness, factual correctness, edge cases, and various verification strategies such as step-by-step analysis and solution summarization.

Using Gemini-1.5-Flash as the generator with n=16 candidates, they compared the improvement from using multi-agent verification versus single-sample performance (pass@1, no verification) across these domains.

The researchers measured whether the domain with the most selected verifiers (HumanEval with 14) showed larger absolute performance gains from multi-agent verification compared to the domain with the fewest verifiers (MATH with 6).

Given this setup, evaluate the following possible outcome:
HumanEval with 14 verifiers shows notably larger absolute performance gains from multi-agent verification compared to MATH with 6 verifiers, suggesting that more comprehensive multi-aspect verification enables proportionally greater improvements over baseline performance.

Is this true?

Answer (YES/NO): NO